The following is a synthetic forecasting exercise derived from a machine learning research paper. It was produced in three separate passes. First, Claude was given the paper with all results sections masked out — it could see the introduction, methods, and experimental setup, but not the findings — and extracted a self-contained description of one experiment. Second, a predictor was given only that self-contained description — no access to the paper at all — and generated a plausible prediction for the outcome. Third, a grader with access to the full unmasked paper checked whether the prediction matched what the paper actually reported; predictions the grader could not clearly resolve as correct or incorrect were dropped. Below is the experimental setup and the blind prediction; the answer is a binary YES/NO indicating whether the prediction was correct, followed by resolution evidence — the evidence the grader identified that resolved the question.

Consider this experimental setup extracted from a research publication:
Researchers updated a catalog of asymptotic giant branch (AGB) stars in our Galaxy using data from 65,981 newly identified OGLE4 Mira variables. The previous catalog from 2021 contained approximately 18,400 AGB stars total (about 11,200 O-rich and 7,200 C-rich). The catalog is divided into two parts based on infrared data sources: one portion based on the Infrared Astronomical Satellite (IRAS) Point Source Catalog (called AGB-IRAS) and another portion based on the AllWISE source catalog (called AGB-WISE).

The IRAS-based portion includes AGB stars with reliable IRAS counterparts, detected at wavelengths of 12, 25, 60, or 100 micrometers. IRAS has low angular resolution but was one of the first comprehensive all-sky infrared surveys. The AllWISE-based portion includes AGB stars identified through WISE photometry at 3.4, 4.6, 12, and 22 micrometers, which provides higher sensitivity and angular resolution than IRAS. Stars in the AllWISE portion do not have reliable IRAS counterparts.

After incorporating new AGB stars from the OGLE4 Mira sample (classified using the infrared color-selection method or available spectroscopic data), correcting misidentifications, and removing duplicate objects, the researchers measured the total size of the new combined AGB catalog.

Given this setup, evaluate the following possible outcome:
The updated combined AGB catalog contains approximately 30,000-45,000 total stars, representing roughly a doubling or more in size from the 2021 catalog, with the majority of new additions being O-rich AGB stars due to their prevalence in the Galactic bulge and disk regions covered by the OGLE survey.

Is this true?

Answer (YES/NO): NO